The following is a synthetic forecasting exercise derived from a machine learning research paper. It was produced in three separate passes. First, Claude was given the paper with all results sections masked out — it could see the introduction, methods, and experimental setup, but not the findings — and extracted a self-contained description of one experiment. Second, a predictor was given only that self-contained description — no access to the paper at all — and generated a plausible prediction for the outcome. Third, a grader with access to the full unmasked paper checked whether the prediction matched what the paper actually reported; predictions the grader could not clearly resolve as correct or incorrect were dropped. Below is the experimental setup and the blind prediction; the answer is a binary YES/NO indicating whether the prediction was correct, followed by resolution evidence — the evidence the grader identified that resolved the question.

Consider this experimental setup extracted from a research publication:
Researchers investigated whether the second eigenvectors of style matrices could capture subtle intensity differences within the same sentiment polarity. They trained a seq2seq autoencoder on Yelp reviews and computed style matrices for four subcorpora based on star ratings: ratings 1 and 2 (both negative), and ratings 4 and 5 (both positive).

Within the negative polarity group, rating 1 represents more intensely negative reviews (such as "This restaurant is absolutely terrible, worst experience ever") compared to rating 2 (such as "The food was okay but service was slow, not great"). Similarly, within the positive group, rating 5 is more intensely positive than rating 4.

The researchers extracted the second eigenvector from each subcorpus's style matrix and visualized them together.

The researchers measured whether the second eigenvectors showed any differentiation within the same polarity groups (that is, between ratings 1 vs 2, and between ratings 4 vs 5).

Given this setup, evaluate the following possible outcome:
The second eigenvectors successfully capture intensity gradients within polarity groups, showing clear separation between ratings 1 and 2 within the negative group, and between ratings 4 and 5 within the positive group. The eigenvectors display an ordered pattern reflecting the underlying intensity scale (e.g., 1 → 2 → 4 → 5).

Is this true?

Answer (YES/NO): NO